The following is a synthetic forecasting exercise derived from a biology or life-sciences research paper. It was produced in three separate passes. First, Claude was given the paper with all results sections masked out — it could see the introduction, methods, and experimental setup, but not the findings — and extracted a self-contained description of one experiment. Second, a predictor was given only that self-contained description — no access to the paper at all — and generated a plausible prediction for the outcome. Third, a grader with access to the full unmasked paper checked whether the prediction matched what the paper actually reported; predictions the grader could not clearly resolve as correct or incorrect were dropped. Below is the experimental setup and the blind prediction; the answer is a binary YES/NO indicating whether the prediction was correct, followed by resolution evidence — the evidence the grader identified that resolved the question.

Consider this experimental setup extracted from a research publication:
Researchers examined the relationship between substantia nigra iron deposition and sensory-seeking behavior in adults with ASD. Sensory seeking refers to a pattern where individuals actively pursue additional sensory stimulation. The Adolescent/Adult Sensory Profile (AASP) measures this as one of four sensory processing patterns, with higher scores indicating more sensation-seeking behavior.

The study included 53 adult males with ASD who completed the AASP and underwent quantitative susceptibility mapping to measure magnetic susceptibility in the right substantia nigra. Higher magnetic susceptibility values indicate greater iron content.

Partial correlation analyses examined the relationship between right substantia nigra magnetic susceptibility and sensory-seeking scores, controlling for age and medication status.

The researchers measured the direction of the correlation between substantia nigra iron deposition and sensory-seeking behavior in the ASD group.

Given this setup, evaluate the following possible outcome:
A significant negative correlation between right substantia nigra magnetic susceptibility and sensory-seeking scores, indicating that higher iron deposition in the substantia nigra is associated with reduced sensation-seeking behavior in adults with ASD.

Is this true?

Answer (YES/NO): YES